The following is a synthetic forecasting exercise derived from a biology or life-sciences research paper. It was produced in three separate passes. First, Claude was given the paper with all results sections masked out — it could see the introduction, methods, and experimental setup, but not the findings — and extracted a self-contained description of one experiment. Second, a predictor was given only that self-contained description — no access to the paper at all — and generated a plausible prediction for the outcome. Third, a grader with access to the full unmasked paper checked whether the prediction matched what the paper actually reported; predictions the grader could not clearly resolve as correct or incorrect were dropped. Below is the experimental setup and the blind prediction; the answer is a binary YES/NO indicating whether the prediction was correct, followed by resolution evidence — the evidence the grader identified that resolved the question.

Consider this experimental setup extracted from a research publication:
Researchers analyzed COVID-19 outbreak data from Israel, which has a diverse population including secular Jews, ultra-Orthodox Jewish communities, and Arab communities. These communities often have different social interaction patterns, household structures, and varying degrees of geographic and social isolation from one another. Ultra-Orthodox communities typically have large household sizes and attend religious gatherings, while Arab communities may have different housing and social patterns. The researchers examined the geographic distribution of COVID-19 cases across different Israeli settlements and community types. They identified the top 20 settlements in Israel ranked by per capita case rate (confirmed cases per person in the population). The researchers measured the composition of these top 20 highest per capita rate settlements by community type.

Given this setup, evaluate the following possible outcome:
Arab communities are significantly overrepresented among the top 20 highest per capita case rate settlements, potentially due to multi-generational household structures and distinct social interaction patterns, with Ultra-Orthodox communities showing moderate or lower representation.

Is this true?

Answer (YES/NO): NO